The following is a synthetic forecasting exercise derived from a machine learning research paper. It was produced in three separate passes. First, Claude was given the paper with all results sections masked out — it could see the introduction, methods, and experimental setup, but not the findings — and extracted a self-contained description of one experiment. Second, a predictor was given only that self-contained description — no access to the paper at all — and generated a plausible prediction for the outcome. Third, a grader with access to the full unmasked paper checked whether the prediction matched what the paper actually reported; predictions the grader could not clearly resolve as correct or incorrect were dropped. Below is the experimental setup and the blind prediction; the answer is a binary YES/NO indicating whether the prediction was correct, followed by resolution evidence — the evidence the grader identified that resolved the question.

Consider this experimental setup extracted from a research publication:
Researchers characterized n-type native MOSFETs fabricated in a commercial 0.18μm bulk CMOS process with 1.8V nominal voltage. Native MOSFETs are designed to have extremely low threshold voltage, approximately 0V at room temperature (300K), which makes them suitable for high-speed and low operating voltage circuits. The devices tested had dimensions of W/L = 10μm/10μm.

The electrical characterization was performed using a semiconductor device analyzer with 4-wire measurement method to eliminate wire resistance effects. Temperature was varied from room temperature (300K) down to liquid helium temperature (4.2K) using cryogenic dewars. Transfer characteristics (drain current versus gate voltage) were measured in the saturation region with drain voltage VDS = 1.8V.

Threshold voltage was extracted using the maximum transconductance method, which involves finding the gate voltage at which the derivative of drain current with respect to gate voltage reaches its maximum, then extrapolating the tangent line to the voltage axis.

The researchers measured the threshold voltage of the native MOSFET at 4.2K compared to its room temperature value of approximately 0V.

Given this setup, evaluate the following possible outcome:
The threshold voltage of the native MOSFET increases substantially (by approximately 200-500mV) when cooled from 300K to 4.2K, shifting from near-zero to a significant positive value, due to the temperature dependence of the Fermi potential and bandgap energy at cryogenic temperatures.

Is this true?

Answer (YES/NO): YES